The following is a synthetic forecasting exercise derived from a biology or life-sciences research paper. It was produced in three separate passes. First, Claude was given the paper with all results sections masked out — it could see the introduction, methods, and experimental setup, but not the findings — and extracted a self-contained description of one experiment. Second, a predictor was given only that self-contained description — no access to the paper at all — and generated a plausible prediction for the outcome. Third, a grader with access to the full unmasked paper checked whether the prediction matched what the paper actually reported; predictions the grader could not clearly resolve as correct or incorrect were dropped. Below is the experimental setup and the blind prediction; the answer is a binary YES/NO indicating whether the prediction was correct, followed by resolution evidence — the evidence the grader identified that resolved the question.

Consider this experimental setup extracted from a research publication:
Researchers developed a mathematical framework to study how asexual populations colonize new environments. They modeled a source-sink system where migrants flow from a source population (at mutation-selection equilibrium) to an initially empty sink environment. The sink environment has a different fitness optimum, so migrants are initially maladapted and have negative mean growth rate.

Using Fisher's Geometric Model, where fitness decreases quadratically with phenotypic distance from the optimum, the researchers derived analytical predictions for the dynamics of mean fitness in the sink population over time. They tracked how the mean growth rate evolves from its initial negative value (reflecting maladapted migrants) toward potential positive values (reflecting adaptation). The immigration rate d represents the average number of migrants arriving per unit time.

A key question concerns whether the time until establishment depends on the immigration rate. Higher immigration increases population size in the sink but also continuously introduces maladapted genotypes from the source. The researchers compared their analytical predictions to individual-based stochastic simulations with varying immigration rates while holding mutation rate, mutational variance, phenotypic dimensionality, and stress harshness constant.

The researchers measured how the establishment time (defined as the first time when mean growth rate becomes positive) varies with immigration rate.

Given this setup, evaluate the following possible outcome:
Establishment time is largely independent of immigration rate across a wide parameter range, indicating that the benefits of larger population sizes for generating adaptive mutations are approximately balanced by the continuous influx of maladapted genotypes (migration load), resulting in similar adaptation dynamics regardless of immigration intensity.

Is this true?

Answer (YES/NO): YES